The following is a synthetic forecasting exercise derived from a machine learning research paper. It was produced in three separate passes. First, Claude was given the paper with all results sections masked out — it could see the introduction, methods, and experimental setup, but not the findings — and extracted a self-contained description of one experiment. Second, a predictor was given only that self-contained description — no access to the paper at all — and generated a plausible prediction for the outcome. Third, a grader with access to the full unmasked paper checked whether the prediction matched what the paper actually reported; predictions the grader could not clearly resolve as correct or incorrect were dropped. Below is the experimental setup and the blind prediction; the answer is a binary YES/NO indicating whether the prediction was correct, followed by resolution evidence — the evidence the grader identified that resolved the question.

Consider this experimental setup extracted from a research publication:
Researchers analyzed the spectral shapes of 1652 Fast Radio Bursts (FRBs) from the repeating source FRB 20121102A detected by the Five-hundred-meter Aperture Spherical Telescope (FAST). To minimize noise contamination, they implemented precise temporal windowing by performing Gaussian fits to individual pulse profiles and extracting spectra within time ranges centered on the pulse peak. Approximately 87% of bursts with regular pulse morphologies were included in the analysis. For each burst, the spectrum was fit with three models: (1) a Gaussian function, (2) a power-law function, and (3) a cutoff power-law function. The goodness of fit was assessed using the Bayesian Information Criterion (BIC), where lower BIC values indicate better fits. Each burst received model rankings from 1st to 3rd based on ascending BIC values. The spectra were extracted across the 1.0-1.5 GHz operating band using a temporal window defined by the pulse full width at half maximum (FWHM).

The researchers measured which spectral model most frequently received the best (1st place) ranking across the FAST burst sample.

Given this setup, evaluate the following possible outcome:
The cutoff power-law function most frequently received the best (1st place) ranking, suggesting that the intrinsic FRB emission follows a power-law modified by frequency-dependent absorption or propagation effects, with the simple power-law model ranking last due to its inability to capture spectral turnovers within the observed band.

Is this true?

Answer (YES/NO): NO